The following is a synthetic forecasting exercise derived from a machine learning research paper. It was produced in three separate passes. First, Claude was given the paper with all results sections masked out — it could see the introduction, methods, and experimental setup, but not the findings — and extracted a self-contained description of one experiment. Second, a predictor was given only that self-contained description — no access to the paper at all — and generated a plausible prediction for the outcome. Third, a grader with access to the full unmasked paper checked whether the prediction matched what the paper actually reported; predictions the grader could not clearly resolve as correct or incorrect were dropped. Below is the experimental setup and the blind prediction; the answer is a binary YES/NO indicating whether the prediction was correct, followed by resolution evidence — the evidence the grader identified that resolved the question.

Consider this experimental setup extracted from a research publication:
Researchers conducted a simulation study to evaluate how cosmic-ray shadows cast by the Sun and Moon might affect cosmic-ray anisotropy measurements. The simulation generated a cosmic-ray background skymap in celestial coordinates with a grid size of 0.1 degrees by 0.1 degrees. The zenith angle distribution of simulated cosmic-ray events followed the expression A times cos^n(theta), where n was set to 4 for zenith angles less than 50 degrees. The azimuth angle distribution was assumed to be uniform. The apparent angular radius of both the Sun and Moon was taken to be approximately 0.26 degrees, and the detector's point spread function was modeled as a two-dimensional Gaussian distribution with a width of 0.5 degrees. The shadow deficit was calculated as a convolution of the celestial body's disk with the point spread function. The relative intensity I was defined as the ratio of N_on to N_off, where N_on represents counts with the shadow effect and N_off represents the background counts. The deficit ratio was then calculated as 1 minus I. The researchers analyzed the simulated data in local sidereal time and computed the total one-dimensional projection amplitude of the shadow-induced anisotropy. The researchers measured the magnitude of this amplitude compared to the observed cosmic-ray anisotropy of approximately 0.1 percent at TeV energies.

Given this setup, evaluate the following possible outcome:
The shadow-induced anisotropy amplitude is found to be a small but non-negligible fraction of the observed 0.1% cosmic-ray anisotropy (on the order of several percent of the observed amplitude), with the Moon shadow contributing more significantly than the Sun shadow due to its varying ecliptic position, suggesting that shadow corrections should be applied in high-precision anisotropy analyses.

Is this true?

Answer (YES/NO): NO